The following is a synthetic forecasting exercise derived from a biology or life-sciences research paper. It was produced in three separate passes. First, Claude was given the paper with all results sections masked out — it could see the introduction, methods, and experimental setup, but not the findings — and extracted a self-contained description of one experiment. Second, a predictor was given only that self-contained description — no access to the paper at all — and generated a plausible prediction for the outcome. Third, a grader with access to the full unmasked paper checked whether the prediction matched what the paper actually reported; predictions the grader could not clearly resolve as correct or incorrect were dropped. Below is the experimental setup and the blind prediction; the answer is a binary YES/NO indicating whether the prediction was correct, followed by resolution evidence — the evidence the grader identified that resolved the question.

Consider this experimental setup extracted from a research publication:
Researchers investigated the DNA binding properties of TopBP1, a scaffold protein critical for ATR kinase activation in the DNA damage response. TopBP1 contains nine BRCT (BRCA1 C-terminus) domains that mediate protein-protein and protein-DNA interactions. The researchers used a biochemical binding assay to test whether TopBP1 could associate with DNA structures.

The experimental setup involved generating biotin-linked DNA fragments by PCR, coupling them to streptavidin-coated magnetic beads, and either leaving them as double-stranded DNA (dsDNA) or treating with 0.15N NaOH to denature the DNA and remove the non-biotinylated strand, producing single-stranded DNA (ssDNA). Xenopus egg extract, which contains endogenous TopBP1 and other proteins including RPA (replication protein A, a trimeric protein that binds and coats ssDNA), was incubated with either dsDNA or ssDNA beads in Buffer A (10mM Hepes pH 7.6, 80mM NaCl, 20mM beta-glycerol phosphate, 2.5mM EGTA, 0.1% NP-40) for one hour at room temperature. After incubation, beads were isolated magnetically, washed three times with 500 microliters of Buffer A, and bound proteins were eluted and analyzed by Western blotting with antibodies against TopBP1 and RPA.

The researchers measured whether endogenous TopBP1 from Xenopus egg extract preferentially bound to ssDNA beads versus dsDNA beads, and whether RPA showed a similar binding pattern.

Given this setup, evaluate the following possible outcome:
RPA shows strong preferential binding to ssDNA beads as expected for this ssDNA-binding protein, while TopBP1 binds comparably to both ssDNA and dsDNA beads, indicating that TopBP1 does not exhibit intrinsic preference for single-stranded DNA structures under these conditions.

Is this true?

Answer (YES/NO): NO